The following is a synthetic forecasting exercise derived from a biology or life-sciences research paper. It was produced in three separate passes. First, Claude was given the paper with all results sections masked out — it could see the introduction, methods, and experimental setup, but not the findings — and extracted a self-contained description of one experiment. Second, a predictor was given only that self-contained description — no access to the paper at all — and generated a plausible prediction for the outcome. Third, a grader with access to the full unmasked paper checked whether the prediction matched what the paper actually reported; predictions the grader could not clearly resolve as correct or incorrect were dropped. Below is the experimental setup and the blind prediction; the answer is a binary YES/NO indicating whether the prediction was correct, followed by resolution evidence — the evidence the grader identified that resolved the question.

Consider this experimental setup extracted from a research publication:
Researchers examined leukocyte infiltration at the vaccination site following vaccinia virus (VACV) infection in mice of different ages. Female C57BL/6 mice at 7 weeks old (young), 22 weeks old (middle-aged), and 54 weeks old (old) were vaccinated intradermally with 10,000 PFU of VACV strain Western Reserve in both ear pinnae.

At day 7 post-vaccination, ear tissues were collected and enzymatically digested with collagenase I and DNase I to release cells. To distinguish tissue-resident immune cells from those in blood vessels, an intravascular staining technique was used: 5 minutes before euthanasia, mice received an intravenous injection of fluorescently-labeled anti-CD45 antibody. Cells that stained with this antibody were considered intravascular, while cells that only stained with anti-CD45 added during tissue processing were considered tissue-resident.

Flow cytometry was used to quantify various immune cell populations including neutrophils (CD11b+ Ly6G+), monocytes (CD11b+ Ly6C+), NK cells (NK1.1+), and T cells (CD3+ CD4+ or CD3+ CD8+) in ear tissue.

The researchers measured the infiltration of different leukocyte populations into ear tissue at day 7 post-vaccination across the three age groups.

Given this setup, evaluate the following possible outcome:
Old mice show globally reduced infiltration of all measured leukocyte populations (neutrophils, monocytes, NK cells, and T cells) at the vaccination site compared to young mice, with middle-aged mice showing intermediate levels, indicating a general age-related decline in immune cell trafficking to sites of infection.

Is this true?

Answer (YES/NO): NO